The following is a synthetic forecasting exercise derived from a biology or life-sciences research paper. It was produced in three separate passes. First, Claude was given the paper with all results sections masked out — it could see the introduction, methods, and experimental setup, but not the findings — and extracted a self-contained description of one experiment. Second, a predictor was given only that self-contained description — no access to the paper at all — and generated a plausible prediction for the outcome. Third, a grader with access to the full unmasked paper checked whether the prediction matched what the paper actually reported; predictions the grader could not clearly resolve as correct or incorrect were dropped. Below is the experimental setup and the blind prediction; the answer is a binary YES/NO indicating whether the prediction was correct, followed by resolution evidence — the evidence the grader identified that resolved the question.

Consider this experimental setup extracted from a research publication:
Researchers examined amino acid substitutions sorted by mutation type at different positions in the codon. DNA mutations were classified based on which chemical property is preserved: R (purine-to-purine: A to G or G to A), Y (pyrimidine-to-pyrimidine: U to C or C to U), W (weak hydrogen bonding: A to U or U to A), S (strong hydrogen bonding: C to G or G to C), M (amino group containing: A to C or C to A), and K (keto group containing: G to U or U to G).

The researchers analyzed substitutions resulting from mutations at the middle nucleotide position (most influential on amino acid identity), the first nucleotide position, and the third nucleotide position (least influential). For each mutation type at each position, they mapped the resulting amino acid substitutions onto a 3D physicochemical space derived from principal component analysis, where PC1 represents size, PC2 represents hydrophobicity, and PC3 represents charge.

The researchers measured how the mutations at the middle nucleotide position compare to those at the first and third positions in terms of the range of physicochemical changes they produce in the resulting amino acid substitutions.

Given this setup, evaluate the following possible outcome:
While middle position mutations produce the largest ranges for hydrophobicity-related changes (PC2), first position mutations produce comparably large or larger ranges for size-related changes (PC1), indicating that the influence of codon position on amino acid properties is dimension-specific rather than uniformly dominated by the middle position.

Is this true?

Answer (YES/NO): YES